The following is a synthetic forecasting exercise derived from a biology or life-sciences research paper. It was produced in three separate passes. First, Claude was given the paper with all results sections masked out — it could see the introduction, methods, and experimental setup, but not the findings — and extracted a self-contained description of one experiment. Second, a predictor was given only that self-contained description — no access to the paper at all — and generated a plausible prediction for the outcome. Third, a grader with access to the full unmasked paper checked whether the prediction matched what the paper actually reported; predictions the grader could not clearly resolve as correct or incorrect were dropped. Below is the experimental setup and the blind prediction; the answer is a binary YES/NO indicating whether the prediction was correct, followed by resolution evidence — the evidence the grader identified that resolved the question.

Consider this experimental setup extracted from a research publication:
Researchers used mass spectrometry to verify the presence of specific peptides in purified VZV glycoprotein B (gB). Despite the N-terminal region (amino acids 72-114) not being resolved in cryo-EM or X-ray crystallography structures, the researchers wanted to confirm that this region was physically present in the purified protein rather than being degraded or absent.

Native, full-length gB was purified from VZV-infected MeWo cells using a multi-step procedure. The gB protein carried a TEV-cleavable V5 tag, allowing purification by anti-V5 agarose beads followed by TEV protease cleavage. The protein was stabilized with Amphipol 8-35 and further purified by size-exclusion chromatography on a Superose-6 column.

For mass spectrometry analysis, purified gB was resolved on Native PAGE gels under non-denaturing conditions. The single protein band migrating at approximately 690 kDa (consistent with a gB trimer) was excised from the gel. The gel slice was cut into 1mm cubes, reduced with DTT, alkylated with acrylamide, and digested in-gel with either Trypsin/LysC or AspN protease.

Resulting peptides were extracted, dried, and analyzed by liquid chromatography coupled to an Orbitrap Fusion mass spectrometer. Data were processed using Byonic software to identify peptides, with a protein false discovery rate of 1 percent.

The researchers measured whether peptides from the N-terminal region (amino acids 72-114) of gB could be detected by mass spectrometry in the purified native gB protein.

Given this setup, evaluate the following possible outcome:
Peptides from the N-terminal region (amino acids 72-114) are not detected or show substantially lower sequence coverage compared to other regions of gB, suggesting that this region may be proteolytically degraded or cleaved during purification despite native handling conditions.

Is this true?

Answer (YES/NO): NO